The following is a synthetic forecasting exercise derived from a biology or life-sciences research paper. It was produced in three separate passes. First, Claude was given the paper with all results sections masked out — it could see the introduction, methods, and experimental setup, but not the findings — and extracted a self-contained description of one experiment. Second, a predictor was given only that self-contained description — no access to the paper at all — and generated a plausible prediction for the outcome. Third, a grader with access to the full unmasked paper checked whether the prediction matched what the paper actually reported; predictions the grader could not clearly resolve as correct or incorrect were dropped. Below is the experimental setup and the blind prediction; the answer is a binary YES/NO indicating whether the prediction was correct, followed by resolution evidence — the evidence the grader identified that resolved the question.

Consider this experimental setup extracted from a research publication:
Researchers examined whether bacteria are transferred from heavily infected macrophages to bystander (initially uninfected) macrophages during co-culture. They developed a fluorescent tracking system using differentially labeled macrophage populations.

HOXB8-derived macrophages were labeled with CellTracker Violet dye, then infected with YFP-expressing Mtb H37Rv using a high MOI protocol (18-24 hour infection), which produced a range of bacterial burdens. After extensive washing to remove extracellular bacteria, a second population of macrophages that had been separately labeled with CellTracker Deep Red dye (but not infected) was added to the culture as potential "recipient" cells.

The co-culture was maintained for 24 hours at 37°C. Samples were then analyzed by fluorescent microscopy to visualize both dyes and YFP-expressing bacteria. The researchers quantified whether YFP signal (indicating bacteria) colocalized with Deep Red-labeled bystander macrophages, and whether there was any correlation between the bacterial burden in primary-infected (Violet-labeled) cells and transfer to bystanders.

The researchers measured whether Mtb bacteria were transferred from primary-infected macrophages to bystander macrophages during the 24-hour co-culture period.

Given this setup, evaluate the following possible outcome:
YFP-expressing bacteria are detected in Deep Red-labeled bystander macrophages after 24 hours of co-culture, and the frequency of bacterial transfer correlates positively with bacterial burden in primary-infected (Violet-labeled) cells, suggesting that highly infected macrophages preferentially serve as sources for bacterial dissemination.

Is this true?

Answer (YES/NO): YES